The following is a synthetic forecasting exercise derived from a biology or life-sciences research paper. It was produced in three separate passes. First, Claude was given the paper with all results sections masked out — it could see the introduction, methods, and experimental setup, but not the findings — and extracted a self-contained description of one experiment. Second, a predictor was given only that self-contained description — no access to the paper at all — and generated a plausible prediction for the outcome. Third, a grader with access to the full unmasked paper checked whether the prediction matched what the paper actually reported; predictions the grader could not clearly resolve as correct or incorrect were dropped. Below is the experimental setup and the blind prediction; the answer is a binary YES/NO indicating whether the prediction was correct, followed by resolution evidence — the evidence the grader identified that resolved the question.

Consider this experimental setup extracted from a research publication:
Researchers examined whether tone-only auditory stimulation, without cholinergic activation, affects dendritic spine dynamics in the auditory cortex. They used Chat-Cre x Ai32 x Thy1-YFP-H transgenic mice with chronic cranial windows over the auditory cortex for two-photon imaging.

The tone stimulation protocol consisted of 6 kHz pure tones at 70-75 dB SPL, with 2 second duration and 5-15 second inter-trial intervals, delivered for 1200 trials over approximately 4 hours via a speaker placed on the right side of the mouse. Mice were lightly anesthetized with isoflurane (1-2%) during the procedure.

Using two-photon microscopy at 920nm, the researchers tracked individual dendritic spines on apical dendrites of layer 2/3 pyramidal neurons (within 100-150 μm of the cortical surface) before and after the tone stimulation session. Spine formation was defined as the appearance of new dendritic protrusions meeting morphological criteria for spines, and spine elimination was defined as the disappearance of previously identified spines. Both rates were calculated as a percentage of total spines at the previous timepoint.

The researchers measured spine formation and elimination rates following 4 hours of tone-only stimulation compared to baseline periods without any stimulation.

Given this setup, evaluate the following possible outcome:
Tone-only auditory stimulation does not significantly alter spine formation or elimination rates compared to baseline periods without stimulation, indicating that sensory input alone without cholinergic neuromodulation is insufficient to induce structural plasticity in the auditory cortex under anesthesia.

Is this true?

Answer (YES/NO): YES